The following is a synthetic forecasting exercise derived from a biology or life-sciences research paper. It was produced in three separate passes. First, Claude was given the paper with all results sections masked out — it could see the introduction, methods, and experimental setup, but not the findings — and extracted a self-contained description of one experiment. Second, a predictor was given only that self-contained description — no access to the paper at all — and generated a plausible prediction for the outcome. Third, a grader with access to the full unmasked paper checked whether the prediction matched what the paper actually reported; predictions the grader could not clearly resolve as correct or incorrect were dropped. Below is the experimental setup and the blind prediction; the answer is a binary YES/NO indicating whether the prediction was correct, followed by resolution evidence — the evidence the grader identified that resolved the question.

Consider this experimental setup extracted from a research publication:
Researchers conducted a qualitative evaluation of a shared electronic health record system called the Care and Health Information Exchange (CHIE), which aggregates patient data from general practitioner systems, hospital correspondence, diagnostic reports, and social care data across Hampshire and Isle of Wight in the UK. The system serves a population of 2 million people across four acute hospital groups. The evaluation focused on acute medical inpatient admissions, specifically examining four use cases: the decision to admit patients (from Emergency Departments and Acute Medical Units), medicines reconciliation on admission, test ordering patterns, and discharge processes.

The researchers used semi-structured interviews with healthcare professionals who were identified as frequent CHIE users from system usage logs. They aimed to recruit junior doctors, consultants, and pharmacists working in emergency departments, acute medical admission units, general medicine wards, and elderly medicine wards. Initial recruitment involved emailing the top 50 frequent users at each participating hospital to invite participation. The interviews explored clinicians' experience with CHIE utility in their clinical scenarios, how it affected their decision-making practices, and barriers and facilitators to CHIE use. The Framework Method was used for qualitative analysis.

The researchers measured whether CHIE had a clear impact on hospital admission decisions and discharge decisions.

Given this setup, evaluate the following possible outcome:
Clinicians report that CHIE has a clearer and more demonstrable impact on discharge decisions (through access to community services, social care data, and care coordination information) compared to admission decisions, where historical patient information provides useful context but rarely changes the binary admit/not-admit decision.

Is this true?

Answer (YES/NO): NO